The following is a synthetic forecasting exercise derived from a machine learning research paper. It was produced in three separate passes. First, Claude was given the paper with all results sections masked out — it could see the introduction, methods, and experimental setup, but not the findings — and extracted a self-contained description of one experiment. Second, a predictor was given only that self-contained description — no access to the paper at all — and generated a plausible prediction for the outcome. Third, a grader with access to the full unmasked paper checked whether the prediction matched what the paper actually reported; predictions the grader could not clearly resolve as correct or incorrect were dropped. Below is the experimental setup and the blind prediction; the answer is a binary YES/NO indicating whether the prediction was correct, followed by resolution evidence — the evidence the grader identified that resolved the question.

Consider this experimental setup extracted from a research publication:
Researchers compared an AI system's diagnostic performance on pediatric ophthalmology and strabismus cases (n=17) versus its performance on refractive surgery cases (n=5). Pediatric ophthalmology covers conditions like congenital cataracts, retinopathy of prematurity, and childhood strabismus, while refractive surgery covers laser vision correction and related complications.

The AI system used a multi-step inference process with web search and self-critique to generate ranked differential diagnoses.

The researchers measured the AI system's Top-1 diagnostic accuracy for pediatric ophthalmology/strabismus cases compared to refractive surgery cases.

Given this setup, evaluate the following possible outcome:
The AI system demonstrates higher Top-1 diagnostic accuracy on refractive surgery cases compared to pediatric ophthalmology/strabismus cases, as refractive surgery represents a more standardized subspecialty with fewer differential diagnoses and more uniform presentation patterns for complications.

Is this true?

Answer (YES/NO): NO